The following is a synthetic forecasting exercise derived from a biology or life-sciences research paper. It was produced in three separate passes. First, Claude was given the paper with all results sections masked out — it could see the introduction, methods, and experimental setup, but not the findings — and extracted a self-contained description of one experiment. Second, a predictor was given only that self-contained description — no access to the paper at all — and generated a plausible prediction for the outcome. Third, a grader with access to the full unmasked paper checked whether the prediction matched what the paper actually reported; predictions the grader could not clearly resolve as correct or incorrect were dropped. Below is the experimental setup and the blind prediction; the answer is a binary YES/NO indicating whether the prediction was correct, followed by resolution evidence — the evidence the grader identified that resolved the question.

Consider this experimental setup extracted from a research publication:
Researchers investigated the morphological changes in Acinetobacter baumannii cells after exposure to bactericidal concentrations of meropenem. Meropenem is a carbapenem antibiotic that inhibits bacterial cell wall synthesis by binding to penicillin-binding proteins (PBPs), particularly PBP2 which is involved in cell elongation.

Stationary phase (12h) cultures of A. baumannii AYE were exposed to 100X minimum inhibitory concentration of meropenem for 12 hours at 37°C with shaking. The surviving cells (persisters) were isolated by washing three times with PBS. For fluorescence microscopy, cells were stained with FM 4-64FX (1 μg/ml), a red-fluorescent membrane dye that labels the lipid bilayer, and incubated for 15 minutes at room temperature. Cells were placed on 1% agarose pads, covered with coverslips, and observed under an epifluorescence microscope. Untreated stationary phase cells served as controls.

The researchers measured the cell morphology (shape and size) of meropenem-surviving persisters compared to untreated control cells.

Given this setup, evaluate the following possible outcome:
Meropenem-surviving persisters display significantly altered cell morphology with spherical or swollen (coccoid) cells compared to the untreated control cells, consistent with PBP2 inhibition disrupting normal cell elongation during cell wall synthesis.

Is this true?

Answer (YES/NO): NO